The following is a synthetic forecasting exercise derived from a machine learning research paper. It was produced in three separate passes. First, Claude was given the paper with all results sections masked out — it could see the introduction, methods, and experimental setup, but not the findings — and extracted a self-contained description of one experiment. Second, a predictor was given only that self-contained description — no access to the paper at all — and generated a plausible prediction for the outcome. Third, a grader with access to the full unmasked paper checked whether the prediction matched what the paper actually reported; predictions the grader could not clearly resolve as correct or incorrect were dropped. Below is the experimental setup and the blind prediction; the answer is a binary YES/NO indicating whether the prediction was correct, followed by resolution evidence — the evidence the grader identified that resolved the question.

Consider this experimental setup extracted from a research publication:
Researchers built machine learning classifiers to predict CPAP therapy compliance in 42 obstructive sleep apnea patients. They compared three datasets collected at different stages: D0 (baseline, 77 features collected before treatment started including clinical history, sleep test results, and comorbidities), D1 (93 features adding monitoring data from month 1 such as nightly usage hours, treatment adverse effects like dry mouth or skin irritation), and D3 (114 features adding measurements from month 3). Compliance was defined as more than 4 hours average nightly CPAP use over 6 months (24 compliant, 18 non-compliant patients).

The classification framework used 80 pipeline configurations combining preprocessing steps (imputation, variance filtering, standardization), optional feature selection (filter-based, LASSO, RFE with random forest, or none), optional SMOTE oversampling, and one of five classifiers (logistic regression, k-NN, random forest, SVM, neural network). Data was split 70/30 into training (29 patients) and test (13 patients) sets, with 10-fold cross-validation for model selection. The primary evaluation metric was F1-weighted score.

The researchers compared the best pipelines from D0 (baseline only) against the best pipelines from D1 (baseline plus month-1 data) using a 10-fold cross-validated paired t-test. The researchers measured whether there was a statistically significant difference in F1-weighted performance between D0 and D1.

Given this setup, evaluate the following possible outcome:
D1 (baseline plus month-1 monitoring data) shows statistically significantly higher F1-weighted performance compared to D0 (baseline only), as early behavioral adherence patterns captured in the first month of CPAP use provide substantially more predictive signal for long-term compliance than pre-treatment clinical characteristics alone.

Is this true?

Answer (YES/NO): NO